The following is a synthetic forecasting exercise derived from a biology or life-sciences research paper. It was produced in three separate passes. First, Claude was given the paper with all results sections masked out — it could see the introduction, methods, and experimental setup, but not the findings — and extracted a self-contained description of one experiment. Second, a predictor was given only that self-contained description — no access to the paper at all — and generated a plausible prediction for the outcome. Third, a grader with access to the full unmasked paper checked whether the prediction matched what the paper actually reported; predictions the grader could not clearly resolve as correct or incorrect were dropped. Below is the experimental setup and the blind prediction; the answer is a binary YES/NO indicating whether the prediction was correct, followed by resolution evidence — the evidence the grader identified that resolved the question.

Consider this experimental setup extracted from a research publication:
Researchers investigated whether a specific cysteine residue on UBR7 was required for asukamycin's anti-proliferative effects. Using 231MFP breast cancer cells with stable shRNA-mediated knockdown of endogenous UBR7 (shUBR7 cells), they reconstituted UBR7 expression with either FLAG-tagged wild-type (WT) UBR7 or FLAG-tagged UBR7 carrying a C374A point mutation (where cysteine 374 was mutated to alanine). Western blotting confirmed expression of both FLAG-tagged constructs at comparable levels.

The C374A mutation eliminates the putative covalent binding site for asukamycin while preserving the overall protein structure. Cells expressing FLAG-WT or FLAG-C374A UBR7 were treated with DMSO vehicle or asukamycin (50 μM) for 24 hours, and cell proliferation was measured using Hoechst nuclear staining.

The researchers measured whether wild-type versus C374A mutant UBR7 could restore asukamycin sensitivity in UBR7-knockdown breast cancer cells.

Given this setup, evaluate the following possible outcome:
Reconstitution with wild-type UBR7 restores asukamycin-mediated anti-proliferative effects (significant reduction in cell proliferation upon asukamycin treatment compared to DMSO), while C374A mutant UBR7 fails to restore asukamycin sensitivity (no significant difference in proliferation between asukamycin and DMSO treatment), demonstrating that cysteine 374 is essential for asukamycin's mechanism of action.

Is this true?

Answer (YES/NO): YES